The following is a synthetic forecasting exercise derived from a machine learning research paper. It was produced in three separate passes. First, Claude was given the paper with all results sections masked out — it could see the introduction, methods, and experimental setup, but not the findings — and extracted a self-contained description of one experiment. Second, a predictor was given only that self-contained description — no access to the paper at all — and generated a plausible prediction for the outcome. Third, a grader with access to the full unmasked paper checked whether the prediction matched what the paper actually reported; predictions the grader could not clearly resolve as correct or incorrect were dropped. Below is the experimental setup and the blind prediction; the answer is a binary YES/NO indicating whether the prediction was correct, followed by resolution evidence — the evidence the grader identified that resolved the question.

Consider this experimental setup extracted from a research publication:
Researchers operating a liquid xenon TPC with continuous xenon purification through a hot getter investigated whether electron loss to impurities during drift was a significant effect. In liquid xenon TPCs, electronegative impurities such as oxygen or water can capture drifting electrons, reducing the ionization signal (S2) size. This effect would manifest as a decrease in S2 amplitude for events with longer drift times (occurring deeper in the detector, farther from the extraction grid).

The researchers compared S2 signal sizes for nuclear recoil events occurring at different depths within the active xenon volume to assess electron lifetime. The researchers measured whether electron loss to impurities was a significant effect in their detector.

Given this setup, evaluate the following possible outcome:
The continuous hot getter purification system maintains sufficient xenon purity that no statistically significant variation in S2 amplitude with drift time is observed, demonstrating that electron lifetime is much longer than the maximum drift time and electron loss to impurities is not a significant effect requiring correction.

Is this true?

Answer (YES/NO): YES